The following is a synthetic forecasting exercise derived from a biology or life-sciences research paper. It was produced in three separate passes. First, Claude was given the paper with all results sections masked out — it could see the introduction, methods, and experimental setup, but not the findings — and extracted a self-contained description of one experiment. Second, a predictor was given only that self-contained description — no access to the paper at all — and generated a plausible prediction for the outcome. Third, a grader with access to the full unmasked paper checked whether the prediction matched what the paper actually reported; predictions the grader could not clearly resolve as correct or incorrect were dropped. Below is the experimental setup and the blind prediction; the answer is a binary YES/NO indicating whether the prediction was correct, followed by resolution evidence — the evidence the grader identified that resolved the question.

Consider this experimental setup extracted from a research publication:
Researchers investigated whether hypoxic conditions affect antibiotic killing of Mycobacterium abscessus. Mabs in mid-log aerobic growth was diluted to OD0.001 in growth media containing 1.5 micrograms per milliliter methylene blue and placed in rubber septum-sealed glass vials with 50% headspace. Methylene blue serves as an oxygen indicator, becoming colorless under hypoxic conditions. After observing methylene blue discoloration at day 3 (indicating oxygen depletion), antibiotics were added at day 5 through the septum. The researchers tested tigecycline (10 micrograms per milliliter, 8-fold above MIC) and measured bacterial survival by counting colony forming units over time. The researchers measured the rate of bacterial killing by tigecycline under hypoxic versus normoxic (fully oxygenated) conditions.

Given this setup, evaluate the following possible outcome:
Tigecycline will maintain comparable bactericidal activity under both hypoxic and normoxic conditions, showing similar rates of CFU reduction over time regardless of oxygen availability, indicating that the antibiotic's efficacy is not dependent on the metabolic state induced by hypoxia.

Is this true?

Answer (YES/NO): NO